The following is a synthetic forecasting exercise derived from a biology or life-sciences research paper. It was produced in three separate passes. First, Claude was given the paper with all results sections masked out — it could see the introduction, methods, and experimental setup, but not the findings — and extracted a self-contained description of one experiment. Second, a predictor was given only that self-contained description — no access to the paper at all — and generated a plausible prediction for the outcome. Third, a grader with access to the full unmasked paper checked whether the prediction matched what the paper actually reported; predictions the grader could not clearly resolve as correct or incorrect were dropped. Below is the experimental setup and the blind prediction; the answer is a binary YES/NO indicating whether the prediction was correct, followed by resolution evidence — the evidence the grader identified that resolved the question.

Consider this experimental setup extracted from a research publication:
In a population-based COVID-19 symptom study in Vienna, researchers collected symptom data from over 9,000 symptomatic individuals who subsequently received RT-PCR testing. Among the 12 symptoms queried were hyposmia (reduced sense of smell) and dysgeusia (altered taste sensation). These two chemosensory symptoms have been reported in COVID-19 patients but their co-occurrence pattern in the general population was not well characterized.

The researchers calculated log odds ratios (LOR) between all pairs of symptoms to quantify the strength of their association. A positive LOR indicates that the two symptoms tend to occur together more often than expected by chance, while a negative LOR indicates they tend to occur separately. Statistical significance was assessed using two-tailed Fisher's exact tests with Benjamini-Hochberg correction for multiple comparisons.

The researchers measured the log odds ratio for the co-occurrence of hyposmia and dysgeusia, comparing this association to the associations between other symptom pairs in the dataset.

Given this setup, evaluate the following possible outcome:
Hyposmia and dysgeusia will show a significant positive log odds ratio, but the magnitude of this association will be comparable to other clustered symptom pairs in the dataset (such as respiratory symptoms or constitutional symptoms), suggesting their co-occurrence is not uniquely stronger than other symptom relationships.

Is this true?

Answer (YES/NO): NO